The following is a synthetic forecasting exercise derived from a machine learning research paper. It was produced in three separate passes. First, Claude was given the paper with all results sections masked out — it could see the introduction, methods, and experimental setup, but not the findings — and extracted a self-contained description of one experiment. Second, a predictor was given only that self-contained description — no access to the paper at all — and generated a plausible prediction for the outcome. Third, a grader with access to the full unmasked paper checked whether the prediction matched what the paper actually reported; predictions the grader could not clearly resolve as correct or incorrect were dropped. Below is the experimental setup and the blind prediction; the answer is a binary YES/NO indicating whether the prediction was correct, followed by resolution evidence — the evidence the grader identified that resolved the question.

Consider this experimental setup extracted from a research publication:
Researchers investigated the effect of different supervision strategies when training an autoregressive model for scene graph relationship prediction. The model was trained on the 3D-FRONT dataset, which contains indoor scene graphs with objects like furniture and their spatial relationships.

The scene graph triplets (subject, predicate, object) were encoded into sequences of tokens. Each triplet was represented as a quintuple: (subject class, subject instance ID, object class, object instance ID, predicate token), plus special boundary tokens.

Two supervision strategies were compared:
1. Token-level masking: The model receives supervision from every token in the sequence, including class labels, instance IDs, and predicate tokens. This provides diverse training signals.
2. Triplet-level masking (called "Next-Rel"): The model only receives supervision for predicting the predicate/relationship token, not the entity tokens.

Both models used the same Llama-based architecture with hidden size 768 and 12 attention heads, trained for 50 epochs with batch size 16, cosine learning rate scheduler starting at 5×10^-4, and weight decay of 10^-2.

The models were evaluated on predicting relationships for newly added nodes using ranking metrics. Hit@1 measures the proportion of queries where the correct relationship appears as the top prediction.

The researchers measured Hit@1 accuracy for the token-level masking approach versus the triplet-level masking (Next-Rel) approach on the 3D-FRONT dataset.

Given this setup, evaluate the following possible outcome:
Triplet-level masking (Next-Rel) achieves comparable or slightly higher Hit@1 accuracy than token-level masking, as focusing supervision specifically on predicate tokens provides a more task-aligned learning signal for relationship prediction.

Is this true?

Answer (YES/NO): NO